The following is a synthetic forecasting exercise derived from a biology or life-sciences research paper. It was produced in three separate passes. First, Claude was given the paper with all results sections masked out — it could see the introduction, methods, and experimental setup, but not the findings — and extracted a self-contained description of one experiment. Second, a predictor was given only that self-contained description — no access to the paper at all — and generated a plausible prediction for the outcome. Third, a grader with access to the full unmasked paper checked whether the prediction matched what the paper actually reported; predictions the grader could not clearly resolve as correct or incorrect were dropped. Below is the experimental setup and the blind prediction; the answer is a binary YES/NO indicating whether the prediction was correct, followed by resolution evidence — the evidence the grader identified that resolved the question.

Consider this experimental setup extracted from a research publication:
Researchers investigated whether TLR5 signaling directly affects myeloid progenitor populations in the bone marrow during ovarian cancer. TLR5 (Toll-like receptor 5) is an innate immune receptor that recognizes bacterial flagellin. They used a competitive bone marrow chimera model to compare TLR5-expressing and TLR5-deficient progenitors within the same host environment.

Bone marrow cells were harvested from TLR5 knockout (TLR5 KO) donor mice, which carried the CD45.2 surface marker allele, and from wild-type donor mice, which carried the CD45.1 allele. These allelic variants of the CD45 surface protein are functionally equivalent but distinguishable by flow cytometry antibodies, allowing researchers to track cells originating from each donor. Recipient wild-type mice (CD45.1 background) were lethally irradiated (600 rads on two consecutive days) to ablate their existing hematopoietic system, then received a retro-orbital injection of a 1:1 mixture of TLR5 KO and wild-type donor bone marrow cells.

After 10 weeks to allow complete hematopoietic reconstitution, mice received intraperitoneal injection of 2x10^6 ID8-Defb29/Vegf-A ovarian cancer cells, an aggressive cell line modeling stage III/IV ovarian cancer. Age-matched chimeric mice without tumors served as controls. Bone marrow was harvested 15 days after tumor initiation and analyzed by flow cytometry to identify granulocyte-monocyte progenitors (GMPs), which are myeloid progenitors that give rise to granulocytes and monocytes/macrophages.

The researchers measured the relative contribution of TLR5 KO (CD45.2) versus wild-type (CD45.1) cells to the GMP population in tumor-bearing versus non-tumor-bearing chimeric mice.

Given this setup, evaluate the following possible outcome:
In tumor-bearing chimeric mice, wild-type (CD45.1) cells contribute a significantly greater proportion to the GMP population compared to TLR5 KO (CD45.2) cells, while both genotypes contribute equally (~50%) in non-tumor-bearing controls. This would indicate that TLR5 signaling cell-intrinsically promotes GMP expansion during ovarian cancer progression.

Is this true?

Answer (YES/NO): YES